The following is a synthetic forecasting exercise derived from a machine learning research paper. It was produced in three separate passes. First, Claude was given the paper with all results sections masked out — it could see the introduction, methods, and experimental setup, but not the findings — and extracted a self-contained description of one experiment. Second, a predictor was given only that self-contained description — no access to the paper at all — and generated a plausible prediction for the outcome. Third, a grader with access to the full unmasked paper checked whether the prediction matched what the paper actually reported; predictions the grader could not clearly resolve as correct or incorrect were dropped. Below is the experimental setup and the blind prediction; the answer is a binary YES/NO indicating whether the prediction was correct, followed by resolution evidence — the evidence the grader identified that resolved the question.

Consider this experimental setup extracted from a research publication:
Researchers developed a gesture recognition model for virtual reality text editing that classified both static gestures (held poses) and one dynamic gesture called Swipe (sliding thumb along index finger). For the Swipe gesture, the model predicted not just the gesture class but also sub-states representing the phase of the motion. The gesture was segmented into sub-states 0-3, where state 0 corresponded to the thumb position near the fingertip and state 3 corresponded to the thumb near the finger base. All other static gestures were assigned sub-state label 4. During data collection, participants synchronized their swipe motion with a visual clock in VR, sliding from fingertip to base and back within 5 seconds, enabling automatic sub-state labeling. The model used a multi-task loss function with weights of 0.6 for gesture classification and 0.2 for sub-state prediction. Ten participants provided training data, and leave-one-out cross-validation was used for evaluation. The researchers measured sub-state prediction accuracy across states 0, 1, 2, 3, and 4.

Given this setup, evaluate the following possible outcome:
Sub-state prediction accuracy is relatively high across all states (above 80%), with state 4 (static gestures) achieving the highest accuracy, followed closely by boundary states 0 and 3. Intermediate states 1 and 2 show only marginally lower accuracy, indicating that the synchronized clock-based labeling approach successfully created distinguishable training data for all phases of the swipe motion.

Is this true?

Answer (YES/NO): NO